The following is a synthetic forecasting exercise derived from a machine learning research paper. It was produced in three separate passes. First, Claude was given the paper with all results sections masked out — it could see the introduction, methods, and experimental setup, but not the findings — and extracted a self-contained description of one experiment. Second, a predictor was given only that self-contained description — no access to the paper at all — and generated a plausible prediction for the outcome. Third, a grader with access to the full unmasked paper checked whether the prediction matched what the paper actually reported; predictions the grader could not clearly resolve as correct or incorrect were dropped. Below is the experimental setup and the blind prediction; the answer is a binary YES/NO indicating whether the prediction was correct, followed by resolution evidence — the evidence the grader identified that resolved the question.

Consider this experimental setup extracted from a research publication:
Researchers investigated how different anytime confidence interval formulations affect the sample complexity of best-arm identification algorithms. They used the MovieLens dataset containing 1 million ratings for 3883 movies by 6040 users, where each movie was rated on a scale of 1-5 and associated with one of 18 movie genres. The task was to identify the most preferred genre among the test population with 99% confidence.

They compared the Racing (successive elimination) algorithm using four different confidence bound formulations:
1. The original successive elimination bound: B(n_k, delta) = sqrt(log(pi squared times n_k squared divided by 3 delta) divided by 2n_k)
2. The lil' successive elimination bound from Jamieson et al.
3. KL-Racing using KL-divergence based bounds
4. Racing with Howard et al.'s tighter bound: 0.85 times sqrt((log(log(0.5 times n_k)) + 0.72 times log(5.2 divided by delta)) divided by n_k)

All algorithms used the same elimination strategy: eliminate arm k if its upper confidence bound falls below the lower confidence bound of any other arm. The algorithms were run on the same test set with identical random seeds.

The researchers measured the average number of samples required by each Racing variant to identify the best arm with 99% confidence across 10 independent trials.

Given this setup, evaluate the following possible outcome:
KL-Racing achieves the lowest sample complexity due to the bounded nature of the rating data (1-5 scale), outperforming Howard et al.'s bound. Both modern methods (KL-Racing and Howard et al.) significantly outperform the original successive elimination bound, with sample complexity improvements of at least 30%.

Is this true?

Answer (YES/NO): NO